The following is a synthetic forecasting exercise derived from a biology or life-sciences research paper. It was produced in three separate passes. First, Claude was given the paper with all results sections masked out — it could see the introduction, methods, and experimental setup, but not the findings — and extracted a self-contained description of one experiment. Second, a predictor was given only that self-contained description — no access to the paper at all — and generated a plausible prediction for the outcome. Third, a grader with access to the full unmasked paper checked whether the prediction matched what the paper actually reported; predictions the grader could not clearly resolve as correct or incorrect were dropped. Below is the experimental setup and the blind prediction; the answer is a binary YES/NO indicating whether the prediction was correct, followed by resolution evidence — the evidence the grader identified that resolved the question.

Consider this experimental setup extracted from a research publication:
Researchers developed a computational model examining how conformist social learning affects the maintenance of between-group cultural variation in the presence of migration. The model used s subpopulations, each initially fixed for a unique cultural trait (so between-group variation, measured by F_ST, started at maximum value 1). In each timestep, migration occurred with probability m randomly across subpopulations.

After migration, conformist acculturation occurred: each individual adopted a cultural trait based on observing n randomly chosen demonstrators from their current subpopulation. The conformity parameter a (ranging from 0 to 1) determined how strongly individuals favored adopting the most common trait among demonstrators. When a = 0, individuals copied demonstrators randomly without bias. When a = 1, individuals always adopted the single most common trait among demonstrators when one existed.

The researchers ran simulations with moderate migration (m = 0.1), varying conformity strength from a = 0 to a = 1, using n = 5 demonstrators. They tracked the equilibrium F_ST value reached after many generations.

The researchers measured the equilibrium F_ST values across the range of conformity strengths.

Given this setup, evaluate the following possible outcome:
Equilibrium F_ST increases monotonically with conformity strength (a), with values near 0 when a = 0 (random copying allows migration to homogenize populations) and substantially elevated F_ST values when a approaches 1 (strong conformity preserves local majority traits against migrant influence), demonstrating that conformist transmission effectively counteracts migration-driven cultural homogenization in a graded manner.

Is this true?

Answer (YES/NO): YES